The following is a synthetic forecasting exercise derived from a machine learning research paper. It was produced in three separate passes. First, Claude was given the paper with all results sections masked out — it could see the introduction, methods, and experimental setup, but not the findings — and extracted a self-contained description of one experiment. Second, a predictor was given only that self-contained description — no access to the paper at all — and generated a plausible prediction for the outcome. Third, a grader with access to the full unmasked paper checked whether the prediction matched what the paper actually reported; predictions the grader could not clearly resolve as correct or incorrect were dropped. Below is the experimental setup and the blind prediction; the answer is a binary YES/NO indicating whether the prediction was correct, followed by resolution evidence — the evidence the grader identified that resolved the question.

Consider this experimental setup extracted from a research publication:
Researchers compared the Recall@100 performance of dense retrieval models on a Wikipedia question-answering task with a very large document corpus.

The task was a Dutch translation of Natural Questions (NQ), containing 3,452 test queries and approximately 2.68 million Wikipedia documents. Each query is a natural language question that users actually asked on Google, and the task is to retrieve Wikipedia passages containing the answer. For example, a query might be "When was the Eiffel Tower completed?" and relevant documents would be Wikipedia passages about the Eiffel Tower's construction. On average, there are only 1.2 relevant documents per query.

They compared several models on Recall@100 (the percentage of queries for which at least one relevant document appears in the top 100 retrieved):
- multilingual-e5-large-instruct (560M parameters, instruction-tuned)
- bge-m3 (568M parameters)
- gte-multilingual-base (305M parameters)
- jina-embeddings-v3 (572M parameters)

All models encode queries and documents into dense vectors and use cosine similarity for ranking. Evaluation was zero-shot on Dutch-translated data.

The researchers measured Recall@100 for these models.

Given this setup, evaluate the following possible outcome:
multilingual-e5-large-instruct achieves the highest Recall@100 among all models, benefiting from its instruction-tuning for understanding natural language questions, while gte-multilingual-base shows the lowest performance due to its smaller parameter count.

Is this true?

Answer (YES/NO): NO